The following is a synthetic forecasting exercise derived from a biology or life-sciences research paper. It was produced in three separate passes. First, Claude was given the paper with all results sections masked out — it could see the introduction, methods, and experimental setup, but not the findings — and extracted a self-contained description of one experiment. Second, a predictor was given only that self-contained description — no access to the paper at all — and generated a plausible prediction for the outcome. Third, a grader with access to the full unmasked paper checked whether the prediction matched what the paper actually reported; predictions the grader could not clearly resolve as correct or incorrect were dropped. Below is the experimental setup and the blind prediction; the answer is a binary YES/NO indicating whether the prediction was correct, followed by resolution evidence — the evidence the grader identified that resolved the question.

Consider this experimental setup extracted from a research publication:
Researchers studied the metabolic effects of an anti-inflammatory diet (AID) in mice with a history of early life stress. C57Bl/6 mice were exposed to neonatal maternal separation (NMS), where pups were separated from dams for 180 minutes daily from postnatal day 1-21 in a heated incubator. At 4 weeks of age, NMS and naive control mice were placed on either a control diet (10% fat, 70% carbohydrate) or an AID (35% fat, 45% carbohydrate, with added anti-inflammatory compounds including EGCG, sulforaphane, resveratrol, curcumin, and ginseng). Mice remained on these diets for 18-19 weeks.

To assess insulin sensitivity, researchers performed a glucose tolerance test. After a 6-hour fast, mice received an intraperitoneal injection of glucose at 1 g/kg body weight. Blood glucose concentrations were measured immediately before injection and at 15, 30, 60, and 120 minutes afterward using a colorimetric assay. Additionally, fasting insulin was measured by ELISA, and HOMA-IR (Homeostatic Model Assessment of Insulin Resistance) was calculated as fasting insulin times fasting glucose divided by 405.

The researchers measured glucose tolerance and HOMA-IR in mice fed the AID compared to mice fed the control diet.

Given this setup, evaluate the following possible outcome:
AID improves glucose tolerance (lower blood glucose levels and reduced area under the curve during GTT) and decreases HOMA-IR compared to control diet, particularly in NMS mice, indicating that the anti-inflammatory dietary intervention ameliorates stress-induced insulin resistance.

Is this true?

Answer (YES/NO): NO